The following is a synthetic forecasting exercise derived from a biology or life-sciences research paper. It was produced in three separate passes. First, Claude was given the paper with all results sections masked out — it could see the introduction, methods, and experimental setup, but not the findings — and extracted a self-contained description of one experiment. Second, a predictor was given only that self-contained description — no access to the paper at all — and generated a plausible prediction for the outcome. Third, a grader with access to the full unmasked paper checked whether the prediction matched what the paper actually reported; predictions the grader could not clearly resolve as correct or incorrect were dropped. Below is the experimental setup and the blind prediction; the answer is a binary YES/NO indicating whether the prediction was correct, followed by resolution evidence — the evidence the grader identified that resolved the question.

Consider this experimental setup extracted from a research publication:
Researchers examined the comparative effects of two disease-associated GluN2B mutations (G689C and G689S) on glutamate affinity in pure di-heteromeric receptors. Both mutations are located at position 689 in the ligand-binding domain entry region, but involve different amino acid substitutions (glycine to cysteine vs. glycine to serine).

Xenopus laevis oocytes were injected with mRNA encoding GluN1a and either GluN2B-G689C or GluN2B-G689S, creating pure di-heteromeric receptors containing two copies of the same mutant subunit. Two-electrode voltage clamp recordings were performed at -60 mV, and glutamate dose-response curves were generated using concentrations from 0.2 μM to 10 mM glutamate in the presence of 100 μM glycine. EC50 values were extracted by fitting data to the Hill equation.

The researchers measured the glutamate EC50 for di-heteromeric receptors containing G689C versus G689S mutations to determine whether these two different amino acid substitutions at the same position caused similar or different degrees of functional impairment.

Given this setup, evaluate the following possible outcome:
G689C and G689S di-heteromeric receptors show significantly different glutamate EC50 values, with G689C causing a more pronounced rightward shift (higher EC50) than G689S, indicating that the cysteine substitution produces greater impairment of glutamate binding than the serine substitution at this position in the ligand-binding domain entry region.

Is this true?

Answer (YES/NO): NO